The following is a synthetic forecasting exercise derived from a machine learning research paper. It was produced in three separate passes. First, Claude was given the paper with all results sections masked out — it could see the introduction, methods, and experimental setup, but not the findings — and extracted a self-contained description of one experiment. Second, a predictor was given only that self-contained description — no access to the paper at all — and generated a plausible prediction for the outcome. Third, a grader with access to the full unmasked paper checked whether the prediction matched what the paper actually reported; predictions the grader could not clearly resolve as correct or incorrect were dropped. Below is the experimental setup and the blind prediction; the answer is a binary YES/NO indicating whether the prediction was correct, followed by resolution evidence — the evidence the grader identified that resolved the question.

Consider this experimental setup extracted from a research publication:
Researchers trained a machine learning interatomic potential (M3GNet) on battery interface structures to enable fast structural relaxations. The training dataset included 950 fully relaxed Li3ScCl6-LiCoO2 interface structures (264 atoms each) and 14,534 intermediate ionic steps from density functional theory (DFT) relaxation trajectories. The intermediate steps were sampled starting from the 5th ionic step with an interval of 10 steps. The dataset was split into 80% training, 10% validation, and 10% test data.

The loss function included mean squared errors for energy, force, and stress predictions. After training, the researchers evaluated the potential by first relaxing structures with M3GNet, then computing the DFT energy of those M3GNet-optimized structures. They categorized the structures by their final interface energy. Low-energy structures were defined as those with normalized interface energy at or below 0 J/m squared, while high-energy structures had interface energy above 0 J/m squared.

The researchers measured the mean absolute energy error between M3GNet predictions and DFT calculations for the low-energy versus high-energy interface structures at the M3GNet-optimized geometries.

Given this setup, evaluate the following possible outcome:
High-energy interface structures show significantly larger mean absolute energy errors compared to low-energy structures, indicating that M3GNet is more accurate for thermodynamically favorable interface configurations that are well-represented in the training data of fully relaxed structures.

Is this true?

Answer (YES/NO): YES